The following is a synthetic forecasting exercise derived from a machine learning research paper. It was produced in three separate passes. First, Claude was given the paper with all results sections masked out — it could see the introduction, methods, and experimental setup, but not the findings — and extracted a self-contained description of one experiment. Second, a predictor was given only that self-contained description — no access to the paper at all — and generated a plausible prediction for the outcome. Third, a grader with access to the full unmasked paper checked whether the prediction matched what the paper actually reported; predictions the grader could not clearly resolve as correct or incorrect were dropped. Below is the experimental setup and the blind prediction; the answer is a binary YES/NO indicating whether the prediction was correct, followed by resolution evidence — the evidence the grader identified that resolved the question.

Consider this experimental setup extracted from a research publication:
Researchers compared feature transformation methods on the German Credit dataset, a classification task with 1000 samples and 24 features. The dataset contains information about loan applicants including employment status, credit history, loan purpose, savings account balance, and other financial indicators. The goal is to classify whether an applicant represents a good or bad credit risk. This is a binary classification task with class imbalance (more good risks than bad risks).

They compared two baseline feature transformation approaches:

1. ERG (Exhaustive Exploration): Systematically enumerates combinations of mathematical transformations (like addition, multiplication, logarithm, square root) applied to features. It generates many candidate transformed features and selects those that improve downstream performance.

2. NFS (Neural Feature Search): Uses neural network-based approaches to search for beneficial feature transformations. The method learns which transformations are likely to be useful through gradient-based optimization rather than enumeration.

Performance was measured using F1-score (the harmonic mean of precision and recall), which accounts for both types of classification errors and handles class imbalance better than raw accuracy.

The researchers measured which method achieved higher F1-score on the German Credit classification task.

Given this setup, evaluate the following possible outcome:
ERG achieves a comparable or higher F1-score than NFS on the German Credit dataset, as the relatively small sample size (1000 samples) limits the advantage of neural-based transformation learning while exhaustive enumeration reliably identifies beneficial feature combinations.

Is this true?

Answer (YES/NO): NO